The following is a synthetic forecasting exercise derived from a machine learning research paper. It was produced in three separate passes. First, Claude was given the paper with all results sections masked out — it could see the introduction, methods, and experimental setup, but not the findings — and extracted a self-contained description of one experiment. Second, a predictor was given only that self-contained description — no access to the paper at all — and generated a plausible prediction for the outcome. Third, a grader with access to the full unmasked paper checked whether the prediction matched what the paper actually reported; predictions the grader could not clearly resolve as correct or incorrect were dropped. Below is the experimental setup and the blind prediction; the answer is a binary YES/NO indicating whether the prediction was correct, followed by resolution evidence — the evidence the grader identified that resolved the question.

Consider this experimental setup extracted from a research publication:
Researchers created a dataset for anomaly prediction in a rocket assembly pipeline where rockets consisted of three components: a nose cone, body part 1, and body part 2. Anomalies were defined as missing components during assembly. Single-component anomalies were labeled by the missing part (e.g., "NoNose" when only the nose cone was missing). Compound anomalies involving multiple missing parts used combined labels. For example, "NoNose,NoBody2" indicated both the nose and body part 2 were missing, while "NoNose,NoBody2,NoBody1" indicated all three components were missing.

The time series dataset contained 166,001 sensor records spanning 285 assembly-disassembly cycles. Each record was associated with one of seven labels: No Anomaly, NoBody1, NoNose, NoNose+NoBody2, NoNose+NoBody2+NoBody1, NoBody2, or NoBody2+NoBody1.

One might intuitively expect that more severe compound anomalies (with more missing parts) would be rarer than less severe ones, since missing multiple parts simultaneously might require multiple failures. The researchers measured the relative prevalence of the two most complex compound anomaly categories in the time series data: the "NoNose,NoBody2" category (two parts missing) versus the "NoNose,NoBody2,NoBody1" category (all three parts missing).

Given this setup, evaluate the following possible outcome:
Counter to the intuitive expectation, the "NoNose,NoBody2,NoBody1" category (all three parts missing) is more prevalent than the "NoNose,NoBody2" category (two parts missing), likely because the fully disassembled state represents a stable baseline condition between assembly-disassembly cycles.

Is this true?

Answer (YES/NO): YES